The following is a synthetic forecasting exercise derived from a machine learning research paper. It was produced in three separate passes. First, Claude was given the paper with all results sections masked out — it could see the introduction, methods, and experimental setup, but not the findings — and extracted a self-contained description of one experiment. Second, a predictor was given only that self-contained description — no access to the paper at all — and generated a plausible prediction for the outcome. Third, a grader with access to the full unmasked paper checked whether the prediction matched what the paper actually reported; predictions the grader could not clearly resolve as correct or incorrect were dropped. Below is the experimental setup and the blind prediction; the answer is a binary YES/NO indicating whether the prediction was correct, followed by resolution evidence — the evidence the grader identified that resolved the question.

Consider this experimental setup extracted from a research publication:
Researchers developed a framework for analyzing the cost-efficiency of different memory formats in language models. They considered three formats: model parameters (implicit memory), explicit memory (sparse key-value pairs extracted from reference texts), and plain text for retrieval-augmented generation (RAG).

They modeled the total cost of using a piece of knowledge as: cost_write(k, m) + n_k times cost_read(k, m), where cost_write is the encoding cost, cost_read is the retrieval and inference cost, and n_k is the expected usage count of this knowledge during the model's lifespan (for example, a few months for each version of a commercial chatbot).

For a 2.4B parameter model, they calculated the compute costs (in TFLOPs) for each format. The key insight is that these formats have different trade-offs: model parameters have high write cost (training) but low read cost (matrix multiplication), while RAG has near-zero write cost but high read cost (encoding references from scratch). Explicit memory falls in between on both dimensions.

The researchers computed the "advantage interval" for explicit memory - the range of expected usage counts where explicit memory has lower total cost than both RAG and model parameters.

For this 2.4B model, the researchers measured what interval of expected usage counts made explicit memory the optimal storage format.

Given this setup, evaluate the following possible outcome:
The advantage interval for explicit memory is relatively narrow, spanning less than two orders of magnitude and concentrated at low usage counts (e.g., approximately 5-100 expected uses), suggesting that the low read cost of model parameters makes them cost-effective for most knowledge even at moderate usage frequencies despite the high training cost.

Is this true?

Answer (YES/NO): NO